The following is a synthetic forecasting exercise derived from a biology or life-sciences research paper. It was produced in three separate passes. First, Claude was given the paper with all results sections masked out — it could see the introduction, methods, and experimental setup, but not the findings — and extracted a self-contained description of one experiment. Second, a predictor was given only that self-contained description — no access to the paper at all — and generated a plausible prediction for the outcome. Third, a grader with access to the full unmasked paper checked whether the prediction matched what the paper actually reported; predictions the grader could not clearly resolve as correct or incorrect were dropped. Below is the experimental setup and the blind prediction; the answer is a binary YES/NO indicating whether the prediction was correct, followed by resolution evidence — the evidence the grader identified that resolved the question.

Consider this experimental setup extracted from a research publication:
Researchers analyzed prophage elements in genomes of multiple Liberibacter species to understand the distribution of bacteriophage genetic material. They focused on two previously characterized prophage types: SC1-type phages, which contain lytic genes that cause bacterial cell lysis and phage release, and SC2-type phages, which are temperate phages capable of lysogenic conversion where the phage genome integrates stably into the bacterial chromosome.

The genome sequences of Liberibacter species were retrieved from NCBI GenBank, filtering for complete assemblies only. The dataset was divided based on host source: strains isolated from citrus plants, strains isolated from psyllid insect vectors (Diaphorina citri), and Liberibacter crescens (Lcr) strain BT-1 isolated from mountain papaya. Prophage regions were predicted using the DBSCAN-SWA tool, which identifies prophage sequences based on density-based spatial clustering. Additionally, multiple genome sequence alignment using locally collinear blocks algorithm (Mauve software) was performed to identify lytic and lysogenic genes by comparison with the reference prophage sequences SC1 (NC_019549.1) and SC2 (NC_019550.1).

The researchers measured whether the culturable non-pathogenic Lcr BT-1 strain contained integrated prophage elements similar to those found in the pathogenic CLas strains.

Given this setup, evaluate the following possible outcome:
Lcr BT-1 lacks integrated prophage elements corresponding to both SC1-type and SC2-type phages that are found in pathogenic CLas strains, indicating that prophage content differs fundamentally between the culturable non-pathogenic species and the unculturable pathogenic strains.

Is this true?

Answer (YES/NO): YES